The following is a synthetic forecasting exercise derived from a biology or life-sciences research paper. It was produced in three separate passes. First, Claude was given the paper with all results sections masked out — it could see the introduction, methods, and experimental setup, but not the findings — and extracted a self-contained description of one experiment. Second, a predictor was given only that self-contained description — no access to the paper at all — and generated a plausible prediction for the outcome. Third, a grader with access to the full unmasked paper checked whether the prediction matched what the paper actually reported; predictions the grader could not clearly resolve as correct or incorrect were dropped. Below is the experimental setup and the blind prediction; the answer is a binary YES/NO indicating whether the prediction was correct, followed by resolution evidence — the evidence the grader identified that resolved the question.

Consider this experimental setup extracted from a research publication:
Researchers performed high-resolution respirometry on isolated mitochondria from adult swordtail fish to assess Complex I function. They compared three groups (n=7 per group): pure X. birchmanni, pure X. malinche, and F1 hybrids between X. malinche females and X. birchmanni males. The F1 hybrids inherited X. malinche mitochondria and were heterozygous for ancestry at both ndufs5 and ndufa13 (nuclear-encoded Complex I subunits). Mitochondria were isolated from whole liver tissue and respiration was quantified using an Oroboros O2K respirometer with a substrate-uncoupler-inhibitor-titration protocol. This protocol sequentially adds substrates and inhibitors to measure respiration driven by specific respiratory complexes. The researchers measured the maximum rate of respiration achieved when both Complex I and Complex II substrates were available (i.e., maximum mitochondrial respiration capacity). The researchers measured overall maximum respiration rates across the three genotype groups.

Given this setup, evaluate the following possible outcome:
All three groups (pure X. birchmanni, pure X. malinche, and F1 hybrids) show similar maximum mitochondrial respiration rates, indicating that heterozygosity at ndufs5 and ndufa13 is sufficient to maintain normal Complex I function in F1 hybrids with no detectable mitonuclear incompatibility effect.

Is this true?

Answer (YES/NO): NO